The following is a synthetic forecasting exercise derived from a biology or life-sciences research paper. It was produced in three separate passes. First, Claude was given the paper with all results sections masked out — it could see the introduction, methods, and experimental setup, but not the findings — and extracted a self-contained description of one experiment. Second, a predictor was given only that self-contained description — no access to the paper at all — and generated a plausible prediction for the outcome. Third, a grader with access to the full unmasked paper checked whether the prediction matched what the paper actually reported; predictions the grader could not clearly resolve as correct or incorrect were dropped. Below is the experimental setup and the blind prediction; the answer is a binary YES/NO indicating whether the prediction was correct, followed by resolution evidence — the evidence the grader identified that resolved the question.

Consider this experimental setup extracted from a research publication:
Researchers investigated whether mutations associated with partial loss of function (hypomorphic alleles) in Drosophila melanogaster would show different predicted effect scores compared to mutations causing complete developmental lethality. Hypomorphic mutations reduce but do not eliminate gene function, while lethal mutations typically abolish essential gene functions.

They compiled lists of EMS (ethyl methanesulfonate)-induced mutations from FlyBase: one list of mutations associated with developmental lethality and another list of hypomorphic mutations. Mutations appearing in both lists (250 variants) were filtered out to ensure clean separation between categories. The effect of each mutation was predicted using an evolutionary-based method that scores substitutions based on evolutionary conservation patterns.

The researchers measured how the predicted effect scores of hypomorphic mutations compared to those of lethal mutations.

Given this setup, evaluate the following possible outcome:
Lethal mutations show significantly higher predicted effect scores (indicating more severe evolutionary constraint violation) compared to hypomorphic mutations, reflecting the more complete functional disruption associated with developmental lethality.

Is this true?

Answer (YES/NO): YES